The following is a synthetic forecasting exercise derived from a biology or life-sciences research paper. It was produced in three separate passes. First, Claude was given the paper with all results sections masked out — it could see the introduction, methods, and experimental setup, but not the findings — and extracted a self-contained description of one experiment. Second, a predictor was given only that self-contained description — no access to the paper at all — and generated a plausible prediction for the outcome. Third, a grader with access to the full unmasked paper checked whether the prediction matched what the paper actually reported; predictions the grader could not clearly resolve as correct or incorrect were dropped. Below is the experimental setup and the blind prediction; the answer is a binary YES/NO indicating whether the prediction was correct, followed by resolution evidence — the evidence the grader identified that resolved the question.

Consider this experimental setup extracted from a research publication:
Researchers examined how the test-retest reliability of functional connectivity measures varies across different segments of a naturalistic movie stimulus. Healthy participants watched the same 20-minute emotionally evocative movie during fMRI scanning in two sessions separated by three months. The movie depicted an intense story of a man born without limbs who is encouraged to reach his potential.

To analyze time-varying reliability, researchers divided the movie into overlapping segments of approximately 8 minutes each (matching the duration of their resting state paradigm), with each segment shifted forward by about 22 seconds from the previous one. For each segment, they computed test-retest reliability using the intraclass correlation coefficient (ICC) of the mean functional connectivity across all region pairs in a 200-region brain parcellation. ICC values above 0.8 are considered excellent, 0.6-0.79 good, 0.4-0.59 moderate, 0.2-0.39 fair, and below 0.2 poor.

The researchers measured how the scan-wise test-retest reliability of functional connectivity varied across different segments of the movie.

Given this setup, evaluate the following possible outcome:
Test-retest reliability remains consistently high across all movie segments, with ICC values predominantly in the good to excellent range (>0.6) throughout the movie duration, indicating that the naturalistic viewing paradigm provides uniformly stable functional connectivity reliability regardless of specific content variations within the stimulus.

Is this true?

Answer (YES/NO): NO